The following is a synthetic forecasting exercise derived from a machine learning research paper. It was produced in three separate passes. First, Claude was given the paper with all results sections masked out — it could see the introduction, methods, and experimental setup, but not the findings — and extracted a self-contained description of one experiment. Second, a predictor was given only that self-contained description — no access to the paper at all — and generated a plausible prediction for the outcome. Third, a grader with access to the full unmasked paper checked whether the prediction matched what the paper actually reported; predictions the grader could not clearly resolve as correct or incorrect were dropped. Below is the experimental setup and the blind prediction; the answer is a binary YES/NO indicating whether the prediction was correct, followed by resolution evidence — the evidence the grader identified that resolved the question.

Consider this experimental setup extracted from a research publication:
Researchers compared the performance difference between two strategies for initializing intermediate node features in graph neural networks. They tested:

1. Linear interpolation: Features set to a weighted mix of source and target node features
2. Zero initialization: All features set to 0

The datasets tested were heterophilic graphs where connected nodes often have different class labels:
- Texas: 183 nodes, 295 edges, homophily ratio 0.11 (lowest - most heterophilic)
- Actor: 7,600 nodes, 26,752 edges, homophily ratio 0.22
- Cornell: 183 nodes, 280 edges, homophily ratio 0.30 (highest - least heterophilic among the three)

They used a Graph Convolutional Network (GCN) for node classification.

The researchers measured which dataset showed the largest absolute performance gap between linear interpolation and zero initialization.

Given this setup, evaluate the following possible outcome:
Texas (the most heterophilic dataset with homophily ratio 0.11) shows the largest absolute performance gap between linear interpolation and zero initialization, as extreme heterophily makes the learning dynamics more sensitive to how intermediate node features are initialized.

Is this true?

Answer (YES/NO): NO